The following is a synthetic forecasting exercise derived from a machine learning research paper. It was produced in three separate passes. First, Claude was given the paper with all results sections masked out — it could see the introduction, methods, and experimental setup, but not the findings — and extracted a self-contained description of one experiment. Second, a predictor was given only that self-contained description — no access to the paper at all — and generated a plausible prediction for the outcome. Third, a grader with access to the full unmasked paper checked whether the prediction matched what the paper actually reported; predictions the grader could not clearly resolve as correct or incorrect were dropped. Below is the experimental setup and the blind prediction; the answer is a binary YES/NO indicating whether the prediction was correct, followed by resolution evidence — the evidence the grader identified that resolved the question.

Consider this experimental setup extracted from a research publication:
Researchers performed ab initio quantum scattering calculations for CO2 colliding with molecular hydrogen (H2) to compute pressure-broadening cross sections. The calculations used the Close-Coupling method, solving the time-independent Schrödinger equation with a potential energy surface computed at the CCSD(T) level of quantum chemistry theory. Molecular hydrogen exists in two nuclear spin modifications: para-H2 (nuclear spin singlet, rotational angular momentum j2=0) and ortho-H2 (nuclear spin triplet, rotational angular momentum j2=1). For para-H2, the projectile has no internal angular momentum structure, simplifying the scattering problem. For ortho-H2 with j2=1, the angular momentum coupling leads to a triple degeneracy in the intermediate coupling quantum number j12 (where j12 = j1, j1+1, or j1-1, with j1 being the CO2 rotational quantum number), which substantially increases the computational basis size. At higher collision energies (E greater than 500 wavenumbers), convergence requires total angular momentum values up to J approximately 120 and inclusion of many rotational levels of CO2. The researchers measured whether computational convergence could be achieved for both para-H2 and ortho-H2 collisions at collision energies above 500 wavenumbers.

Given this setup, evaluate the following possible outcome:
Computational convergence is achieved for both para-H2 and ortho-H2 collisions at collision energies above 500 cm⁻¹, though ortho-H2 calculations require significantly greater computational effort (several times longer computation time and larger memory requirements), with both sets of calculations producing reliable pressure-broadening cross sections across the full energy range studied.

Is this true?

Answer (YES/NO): NO